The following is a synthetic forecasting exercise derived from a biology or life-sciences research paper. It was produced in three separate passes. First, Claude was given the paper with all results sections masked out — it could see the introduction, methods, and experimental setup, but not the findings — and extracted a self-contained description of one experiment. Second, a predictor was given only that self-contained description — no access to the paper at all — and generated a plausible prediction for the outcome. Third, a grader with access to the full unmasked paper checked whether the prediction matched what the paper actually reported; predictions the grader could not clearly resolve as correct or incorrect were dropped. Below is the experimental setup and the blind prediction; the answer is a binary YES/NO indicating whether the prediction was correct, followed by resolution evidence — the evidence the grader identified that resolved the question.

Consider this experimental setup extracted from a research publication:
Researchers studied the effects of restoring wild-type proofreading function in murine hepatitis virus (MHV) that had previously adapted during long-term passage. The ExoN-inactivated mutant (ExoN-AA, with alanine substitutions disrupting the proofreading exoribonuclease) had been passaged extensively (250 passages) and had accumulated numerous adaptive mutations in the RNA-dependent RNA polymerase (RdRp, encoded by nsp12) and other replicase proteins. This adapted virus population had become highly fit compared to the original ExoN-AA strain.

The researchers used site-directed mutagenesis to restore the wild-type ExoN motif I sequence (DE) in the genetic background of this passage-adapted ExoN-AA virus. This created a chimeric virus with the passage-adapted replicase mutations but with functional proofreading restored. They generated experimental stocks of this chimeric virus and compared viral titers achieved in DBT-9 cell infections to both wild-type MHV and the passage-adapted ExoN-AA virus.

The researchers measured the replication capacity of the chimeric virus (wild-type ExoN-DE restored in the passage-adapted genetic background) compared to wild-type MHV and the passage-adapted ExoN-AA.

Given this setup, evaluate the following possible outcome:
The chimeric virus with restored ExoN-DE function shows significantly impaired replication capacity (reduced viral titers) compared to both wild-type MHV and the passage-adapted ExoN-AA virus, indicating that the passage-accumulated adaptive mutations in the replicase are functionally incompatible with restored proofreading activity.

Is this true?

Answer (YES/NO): NO